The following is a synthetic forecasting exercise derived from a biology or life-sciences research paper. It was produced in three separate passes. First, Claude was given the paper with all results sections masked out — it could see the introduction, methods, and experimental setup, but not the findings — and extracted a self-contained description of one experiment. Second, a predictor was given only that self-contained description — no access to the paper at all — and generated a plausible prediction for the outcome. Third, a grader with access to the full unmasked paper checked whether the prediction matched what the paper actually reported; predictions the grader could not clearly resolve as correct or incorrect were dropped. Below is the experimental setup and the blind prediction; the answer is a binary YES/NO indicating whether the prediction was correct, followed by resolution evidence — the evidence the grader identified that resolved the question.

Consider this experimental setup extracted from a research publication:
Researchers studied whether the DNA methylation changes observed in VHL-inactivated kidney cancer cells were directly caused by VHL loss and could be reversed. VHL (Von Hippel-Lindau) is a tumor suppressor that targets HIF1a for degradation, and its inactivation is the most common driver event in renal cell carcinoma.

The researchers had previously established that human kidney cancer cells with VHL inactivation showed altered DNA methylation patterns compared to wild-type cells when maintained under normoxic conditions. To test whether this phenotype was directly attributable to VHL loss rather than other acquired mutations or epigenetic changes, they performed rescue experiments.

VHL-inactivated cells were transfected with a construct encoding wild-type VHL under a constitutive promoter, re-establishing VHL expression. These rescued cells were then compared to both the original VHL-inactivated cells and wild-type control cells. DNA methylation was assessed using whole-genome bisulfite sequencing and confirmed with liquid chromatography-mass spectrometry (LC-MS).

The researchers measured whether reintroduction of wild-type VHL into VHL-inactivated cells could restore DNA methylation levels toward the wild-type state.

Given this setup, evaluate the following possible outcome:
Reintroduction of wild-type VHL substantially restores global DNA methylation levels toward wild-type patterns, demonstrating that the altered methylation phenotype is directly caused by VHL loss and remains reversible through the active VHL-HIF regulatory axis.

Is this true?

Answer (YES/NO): YES